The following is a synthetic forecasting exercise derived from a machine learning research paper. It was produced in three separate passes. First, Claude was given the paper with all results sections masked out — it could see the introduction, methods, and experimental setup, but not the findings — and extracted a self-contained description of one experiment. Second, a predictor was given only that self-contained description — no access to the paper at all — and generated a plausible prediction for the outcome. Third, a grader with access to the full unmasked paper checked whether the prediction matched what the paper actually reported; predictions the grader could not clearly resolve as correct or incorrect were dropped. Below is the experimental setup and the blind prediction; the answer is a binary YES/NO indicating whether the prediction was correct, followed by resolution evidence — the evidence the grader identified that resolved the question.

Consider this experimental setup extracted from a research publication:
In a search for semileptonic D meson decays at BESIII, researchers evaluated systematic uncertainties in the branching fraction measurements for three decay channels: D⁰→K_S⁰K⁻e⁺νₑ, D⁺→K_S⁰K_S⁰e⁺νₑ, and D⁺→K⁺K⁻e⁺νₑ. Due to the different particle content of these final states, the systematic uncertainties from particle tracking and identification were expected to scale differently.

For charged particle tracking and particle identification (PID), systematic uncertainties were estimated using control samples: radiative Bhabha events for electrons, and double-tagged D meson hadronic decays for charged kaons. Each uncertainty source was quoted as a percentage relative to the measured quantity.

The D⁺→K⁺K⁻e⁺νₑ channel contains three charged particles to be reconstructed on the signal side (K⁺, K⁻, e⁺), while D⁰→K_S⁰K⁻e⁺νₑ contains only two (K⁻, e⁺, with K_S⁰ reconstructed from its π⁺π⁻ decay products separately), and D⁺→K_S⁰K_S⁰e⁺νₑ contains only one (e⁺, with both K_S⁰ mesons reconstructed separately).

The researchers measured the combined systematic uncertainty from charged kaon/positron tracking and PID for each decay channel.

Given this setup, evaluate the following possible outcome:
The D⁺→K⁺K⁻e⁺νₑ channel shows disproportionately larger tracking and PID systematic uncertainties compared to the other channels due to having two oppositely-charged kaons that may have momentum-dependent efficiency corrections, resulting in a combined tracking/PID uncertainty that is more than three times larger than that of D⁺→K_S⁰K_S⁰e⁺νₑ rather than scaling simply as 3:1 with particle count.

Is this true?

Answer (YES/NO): NO